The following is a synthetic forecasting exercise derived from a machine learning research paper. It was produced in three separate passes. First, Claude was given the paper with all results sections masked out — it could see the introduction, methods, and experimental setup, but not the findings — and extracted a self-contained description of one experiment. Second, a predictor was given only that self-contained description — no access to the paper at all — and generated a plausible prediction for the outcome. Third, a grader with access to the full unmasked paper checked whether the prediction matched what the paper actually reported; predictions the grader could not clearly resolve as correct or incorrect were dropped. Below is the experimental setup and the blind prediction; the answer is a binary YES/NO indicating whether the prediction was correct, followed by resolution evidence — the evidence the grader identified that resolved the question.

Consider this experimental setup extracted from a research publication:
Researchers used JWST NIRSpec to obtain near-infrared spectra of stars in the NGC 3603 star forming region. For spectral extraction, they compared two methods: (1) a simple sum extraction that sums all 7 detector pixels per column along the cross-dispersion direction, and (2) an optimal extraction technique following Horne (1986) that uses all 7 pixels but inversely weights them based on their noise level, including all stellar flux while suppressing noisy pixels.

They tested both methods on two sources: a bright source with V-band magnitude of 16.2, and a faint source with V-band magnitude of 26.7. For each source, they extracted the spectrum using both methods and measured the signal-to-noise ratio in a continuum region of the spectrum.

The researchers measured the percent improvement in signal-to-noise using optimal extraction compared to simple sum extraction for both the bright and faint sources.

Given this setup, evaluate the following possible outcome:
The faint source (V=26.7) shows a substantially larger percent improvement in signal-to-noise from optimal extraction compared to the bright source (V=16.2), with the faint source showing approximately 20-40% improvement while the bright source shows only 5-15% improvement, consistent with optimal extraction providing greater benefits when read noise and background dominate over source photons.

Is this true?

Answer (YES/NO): NO